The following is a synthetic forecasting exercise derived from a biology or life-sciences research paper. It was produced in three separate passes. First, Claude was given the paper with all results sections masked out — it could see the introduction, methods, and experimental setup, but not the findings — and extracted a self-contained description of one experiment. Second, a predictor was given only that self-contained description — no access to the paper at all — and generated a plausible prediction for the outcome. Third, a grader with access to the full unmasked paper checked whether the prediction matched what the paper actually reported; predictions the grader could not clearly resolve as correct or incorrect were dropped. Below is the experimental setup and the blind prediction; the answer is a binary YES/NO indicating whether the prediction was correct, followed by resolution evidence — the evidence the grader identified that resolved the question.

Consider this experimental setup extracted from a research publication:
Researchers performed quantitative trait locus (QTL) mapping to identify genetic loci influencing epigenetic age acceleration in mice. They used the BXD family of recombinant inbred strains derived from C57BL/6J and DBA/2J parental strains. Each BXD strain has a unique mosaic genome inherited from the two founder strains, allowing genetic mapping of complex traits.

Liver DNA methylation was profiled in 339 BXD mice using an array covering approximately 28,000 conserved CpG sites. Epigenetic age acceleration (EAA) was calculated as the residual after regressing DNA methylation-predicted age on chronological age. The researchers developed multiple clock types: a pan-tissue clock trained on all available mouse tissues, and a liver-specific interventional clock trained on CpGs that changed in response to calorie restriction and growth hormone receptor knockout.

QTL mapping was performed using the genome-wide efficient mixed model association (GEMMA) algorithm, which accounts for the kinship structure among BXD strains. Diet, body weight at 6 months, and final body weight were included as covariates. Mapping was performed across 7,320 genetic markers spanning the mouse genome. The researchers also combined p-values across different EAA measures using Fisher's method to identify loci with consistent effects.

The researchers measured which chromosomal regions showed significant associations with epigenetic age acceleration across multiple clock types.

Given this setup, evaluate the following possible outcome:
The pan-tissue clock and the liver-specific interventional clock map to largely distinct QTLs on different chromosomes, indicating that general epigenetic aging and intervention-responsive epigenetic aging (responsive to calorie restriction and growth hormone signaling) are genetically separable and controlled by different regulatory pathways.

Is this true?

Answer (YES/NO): NO